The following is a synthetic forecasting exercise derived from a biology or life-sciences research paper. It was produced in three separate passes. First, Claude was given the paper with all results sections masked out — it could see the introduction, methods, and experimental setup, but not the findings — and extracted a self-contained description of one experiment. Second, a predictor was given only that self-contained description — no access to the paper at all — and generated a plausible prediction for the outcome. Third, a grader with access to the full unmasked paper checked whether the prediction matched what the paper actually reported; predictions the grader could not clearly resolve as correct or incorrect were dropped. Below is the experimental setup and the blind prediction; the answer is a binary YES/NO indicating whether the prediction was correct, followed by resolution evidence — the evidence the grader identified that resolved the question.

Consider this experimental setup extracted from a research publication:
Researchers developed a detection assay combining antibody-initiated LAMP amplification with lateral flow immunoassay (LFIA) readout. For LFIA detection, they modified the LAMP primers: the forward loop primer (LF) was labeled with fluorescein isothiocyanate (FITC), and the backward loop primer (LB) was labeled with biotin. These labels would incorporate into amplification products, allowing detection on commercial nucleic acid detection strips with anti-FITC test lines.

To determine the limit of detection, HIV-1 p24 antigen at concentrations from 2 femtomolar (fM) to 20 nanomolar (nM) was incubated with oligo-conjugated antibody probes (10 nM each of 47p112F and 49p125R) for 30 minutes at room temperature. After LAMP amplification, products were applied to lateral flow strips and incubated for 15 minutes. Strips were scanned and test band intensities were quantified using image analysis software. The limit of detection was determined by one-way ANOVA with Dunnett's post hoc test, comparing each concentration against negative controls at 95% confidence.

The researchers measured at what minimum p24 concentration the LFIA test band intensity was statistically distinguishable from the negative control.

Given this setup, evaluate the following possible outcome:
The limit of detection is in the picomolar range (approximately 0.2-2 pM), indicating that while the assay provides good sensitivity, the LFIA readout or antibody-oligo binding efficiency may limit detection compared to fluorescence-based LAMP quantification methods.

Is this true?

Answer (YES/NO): NO